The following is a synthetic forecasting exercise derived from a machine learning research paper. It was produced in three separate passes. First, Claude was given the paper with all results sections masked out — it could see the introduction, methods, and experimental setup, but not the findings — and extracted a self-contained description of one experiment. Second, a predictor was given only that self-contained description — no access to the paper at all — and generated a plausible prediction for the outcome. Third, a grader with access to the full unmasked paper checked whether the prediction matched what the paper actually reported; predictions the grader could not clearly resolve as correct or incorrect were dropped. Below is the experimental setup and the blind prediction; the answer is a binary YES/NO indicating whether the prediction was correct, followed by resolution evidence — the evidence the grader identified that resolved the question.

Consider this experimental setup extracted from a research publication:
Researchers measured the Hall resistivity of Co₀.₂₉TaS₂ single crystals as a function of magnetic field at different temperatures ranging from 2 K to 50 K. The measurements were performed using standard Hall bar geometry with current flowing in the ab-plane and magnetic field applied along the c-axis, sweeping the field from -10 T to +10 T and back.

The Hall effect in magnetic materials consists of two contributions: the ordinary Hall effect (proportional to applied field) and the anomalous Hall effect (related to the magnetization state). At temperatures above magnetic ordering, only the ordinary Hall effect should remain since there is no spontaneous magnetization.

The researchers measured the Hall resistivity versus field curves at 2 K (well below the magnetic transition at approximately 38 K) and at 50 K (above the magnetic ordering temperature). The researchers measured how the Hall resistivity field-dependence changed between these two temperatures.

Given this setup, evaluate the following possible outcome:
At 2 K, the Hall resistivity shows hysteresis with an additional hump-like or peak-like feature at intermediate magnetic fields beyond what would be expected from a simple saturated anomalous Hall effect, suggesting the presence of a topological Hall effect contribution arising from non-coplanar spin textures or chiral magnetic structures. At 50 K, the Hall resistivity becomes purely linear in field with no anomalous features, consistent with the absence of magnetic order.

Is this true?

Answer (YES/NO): NO